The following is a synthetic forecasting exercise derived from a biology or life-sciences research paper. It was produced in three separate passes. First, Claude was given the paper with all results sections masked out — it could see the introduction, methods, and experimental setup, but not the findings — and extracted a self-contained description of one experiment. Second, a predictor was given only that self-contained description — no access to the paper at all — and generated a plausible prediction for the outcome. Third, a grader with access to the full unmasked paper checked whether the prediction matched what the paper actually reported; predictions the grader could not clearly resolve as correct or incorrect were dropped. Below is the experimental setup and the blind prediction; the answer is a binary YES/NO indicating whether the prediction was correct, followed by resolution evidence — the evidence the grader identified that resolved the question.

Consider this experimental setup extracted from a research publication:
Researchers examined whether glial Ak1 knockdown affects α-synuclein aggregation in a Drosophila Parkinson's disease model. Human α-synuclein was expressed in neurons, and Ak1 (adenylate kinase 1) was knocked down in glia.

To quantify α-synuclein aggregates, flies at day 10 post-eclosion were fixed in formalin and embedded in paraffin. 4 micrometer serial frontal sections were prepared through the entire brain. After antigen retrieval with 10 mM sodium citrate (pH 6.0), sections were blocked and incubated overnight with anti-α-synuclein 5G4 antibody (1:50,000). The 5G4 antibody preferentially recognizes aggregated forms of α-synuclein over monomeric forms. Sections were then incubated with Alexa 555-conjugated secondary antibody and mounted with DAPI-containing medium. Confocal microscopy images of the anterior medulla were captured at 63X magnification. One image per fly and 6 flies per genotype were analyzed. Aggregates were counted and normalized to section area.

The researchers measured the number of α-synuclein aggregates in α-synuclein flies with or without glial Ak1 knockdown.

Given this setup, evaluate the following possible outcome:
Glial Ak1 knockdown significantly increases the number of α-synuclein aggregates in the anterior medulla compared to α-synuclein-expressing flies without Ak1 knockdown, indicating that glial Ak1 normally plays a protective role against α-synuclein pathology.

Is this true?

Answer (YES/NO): NO